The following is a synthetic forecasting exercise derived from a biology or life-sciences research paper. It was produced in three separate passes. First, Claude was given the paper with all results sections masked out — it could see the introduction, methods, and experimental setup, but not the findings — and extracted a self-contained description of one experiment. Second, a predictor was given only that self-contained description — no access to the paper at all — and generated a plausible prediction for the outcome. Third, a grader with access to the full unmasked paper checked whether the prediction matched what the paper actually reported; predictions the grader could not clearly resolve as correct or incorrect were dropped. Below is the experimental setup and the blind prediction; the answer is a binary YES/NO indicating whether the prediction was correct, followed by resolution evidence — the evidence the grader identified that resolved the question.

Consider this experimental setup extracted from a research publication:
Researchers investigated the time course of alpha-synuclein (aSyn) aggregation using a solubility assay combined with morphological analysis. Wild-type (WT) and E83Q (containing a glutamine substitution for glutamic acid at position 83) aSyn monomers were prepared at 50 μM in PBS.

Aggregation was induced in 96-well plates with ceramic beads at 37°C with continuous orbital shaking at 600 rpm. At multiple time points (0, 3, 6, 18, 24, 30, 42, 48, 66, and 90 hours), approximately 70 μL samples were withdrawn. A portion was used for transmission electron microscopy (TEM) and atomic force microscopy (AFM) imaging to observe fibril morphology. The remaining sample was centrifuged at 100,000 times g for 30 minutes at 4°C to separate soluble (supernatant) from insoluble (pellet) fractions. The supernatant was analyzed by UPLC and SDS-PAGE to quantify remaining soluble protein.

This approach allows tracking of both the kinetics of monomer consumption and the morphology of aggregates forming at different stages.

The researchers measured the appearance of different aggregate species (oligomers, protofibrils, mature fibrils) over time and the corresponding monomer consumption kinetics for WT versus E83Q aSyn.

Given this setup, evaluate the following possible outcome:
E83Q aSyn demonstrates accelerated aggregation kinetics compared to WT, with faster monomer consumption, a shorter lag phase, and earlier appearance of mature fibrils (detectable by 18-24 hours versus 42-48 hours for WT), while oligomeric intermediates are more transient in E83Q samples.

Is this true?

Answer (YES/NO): YES